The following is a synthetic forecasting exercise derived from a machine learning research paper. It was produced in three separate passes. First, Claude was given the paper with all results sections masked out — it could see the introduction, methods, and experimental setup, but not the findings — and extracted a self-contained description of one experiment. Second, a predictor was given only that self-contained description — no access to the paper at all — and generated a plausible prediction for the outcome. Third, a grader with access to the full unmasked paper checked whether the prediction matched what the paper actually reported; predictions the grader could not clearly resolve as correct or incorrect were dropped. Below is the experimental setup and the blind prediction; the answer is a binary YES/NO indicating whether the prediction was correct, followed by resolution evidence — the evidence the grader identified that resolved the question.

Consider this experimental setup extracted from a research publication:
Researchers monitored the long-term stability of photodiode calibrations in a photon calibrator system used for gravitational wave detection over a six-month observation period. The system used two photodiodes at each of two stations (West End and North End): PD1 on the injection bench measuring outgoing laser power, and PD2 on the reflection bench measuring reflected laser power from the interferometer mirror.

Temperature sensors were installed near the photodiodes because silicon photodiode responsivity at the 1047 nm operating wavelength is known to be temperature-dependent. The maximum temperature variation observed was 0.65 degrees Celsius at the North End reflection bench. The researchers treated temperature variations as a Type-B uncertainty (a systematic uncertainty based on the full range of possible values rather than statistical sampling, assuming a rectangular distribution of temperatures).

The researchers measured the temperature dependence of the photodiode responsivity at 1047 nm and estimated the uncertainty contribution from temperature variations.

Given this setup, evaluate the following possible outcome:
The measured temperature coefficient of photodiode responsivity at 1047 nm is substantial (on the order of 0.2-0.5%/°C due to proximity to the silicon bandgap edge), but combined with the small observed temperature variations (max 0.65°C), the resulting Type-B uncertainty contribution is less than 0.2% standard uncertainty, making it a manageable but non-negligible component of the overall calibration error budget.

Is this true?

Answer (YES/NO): YES